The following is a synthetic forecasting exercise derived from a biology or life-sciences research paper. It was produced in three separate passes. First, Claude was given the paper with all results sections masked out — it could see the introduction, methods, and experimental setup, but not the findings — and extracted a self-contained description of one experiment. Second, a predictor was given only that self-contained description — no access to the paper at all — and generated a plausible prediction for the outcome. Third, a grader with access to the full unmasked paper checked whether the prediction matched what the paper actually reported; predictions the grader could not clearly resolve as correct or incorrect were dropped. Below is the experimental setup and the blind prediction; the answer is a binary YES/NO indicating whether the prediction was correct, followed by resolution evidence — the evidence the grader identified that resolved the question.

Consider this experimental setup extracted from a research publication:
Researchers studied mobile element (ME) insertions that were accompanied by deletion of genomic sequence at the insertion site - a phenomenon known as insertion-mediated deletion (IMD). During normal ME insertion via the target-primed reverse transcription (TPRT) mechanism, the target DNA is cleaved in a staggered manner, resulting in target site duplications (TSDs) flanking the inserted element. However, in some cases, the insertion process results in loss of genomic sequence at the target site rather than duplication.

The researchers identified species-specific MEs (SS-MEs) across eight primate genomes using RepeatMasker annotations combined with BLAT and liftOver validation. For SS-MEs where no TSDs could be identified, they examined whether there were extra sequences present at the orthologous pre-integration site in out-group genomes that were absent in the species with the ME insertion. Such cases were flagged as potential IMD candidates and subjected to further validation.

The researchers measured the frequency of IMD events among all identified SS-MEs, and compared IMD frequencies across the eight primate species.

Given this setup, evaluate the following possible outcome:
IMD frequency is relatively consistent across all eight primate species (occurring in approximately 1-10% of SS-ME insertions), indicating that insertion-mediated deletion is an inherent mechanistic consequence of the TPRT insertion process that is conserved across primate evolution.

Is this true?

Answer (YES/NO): NO